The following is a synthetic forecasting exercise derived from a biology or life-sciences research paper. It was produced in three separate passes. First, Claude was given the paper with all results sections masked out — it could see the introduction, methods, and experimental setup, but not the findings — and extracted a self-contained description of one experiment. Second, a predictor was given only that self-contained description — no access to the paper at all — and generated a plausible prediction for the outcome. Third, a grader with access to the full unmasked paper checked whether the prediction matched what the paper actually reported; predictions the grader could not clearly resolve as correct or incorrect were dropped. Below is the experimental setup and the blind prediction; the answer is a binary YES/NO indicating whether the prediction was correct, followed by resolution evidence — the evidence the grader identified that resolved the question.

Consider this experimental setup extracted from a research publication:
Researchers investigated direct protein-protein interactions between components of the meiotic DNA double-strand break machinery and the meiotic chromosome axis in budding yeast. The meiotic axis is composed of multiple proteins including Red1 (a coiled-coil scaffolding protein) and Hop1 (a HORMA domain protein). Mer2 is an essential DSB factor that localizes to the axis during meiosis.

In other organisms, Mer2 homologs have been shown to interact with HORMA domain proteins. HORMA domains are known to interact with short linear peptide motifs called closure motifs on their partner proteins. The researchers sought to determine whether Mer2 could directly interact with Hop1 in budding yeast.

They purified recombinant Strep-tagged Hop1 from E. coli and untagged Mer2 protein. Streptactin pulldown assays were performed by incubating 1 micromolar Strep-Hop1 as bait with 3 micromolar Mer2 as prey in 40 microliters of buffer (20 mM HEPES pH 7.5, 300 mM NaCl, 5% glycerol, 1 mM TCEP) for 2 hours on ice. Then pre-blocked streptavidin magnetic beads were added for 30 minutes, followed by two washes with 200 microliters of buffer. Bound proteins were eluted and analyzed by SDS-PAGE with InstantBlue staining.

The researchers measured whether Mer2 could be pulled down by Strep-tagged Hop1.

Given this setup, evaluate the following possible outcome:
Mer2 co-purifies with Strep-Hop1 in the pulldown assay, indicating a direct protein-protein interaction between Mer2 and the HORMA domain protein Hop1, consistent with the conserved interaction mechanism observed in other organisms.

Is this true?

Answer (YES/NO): YES